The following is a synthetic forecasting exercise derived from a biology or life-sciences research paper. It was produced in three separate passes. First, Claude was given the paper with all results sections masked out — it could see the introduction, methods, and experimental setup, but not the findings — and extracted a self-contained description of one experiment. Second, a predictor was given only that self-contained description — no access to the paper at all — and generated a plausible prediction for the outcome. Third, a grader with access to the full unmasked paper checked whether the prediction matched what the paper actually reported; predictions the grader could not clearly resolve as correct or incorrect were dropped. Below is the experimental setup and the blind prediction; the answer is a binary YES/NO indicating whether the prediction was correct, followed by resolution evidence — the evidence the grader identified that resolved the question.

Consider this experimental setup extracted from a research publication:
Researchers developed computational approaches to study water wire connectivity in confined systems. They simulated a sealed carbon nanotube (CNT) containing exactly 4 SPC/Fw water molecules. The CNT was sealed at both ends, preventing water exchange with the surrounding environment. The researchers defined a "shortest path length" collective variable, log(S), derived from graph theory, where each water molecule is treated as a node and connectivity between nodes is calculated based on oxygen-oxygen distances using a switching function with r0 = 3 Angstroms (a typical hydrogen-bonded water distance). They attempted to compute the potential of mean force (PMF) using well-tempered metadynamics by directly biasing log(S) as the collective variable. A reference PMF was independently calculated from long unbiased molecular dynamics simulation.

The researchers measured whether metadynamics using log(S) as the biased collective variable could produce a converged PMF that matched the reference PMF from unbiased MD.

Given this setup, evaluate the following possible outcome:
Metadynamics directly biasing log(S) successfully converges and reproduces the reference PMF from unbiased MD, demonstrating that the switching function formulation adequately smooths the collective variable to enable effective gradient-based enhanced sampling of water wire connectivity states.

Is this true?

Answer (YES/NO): NO